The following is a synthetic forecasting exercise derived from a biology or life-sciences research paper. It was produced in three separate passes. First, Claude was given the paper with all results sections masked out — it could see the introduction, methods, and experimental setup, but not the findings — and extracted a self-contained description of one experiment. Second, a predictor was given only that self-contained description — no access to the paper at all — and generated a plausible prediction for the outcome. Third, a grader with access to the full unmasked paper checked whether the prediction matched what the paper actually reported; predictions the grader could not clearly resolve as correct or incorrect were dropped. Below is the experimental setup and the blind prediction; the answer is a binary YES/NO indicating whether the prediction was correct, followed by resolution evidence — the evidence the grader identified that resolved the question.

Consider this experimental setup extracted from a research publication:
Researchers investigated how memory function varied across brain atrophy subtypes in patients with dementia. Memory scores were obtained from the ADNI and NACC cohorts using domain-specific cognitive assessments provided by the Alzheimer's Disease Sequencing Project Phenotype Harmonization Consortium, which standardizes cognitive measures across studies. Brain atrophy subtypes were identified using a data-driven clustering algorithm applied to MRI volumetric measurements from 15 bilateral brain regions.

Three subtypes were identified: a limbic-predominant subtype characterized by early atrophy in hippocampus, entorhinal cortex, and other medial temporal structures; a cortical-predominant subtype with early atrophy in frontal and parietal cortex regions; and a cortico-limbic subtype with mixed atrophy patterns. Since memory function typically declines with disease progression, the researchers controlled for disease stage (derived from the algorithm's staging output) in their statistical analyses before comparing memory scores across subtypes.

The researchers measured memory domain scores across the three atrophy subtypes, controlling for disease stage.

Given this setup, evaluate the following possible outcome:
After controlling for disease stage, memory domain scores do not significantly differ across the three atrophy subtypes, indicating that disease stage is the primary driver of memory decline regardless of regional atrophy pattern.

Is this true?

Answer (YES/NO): NO